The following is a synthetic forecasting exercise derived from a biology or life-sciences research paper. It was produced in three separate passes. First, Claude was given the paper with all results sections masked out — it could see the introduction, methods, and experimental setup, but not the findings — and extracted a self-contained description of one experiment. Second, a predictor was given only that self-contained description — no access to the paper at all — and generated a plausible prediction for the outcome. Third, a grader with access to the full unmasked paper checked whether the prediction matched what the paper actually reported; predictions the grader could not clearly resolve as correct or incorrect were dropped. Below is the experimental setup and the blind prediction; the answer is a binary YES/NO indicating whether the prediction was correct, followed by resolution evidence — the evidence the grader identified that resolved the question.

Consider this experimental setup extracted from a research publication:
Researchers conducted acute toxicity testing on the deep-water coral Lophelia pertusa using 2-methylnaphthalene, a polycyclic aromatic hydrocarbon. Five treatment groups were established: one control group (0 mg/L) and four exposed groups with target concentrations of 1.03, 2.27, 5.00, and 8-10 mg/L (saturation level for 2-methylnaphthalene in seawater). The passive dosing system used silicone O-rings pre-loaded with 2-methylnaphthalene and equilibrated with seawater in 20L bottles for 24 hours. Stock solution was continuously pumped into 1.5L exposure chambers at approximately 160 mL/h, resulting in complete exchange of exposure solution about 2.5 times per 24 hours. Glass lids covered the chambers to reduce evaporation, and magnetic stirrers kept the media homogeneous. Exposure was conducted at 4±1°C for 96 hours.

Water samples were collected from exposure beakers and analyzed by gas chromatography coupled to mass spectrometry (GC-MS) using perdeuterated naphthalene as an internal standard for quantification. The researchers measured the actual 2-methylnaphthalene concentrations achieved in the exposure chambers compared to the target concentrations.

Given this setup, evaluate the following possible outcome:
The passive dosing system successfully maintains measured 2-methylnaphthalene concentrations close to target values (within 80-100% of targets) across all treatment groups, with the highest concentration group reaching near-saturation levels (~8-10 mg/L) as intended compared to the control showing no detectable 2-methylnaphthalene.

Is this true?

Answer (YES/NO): NO